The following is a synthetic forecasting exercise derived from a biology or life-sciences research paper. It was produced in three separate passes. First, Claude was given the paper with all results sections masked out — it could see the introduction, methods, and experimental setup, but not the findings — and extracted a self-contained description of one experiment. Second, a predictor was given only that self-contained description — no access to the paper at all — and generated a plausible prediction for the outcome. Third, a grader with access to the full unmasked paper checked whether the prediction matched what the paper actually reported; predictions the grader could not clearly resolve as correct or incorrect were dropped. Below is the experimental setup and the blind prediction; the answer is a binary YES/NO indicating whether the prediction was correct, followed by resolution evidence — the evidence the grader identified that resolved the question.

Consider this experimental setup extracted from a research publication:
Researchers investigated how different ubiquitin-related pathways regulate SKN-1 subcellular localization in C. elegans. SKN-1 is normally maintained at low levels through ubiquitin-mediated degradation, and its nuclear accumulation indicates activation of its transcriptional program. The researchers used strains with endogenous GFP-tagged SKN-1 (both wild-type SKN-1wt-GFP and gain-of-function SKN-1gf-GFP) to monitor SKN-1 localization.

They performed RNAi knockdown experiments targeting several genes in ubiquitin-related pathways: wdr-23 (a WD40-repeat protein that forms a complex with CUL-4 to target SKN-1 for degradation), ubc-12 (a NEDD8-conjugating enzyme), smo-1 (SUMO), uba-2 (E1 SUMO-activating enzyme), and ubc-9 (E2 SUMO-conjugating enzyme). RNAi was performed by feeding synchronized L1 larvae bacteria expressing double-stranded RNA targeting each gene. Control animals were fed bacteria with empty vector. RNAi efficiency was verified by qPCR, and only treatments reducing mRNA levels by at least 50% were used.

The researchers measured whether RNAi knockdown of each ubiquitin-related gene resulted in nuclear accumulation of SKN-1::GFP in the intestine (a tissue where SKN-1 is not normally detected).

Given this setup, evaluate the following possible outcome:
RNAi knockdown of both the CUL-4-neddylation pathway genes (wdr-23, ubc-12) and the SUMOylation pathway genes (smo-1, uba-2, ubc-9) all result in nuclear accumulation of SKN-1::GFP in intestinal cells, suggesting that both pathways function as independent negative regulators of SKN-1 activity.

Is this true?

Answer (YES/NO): NO